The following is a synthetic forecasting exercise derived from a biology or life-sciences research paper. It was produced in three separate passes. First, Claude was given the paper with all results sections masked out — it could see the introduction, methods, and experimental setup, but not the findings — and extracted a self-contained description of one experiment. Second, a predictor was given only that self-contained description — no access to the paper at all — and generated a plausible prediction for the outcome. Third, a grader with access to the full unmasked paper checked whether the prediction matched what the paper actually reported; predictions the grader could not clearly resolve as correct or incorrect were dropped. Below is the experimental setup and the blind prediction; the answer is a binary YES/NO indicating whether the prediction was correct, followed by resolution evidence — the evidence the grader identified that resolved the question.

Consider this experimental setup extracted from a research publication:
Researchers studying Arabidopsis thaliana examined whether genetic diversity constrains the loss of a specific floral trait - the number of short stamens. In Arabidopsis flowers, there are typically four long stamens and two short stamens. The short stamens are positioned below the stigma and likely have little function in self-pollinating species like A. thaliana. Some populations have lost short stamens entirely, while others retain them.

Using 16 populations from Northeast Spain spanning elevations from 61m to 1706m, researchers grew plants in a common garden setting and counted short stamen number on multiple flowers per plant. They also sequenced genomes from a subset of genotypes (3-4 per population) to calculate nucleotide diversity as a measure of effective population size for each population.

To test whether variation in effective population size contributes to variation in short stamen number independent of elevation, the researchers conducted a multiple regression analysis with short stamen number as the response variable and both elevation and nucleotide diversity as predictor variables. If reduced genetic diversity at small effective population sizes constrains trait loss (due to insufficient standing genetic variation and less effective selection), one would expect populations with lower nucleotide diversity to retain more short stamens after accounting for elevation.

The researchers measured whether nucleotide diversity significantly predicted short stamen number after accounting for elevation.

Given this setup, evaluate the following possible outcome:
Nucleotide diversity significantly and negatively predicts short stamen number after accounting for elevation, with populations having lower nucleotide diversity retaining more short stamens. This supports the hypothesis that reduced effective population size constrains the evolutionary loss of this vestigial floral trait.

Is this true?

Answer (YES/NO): NO